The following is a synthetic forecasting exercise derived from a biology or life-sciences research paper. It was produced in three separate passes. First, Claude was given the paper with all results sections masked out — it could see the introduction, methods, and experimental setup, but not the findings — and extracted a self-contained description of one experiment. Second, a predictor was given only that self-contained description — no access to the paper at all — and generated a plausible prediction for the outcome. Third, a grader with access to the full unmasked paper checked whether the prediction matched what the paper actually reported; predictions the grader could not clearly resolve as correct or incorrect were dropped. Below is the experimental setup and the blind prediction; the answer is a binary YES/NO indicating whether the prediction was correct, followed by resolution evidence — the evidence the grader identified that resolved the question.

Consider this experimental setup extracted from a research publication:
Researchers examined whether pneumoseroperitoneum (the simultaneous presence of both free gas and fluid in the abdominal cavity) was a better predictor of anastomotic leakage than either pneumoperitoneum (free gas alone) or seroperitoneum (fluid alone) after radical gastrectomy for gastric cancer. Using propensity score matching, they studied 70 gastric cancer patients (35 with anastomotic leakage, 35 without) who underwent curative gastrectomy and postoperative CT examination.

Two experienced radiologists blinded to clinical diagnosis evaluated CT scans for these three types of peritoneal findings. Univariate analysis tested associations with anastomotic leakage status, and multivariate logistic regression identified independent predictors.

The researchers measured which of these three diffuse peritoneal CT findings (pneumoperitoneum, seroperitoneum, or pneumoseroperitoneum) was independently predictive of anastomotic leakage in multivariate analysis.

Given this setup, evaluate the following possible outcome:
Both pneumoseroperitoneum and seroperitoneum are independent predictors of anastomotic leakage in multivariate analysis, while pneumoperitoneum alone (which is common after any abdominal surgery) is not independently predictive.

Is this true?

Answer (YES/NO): NO